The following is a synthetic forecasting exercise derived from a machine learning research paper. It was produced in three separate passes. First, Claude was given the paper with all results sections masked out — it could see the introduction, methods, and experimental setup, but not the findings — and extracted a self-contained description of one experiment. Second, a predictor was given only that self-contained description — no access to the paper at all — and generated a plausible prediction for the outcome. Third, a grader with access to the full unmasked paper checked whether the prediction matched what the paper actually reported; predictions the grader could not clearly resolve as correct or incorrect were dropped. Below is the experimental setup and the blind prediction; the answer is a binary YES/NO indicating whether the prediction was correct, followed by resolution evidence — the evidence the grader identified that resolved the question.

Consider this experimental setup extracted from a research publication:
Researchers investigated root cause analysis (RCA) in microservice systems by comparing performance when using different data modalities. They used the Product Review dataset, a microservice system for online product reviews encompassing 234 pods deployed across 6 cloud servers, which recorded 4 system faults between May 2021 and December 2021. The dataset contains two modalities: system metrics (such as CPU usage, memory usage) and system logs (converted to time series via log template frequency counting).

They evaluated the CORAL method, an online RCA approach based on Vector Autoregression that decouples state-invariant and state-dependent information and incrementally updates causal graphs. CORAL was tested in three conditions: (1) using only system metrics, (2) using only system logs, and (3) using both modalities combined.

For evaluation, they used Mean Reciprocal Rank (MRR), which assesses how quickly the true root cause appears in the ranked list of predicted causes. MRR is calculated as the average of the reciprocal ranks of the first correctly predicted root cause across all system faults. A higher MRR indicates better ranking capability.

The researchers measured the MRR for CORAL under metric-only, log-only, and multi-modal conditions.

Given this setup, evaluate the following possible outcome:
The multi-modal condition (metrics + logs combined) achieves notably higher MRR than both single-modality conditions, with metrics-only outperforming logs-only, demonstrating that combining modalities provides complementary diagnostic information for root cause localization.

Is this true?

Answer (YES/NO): YES